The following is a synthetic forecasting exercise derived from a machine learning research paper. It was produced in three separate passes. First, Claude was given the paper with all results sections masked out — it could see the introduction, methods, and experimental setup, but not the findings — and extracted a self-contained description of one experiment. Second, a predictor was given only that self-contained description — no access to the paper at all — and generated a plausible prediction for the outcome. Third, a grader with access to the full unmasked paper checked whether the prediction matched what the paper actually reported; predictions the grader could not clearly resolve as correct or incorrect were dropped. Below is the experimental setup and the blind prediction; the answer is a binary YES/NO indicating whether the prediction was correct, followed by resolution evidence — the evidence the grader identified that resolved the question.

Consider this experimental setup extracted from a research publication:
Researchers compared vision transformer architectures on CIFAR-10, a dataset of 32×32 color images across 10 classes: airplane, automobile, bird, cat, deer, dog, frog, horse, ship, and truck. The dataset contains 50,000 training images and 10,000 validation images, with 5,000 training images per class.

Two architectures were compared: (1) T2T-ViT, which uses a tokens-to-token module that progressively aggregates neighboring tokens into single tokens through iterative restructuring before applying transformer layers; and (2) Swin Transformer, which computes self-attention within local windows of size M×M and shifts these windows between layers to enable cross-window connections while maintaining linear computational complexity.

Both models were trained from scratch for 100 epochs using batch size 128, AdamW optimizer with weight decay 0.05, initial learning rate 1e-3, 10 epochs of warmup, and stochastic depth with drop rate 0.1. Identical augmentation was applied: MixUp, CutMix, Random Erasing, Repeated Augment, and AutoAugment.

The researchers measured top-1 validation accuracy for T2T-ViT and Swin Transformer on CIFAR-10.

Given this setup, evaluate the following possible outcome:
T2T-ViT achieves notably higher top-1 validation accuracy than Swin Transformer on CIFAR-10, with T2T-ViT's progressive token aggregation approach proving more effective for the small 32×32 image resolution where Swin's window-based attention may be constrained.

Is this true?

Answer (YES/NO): NO